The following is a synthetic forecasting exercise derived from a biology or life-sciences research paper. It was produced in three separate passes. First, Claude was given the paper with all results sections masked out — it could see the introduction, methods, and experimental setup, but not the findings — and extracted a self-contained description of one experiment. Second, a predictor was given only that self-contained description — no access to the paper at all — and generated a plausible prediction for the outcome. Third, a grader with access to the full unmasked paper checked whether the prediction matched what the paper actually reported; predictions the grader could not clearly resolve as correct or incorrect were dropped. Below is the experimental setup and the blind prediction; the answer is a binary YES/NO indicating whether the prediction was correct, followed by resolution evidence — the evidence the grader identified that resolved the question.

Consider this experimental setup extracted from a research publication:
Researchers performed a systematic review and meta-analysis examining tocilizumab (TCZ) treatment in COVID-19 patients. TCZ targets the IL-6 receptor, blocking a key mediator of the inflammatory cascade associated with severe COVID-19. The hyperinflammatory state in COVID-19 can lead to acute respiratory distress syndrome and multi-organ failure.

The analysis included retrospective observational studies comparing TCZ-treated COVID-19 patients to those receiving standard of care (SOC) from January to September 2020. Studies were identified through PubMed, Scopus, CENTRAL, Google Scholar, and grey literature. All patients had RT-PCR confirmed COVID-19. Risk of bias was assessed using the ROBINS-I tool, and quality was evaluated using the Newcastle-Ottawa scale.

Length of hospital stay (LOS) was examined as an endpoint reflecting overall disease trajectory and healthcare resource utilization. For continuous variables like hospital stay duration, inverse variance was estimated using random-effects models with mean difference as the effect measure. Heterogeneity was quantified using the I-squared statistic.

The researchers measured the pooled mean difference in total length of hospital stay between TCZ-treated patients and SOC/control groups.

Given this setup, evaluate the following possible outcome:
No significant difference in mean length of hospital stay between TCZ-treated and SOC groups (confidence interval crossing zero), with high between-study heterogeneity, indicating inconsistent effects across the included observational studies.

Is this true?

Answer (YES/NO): YES